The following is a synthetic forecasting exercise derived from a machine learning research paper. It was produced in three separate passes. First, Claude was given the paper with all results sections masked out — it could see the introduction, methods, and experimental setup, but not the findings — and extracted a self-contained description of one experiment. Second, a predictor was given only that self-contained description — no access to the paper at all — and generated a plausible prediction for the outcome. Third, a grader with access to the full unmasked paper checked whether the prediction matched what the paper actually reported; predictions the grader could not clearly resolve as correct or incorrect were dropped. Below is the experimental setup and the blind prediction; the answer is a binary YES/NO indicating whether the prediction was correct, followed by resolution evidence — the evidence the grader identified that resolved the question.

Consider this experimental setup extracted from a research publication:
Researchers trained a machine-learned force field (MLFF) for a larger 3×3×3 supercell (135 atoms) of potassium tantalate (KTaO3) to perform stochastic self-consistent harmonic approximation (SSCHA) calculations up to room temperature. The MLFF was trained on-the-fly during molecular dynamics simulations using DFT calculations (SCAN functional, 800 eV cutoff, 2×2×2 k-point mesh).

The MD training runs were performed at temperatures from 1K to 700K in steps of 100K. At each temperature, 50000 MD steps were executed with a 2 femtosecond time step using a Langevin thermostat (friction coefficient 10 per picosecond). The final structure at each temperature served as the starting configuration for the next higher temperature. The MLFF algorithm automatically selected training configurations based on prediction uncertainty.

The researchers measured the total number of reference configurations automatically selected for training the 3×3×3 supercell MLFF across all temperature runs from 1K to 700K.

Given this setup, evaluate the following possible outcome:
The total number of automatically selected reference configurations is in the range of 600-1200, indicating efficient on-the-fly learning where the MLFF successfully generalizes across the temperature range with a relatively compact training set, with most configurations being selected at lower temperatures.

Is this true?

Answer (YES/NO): YES